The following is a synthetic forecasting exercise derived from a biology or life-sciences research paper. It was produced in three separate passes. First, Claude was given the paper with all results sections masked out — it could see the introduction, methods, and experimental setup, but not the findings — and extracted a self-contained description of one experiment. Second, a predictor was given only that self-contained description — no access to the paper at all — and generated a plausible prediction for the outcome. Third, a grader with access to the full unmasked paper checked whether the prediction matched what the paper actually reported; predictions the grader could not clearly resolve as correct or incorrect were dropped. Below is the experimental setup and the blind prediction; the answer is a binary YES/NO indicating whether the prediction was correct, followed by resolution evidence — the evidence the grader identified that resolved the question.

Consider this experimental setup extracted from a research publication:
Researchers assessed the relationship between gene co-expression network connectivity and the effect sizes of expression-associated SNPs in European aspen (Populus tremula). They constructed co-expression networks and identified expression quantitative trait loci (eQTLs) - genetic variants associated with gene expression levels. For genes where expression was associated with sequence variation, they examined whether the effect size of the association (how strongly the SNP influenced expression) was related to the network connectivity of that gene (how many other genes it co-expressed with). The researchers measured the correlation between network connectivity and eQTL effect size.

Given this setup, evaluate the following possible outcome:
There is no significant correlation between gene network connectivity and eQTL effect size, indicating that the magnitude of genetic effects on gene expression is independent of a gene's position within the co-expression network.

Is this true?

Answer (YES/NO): NO